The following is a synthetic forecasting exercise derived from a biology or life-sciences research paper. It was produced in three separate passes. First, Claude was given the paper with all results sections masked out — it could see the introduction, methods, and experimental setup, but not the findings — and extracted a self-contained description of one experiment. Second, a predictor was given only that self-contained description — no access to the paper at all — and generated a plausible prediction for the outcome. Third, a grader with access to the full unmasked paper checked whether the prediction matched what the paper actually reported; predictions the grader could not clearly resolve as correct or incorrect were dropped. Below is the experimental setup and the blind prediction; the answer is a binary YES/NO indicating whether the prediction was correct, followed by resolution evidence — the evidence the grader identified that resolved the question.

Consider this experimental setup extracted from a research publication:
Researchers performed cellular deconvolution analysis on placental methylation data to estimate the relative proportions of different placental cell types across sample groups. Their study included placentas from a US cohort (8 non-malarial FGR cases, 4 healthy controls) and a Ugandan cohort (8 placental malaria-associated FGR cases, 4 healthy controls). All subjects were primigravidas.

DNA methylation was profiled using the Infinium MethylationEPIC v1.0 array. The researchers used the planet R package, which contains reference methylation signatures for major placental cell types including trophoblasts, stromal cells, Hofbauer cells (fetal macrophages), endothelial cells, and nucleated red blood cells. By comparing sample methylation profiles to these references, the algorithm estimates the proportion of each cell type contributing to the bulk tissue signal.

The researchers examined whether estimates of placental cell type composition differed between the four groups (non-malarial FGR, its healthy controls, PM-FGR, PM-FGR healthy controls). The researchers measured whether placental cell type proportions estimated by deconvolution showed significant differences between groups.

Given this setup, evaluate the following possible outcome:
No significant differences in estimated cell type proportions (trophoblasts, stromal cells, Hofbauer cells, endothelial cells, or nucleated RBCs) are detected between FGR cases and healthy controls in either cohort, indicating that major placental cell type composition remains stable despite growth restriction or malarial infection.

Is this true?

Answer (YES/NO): NO